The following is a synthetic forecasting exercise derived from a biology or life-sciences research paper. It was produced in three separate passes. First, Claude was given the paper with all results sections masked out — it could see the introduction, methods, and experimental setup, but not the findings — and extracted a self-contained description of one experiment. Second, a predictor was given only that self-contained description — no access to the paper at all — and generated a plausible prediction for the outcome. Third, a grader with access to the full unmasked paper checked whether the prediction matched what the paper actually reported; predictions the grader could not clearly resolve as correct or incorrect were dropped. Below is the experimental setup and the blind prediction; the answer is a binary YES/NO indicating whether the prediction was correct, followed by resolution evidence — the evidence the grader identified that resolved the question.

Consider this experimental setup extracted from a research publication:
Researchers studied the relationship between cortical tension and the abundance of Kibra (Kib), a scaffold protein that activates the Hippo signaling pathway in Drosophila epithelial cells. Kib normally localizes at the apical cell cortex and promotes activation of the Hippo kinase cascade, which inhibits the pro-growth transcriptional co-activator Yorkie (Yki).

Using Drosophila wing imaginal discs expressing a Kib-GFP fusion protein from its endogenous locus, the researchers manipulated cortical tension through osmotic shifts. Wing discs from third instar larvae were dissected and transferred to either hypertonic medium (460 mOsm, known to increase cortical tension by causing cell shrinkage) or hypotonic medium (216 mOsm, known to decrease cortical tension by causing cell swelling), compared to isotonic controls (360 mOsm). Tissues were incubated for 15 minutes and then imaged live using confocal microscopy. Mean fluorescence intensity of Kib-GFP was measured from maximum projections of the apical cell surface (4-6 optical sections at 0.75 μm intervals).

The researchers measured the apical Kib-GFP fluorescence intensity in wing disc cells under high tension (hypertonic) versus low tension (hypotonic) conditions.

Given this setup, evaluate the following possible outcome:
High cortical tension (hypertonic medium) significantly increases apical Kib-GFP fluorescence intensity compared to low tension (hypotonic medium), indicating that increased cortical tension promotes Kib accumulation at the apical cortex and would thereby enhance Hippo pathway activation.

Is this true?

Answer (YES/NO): NO